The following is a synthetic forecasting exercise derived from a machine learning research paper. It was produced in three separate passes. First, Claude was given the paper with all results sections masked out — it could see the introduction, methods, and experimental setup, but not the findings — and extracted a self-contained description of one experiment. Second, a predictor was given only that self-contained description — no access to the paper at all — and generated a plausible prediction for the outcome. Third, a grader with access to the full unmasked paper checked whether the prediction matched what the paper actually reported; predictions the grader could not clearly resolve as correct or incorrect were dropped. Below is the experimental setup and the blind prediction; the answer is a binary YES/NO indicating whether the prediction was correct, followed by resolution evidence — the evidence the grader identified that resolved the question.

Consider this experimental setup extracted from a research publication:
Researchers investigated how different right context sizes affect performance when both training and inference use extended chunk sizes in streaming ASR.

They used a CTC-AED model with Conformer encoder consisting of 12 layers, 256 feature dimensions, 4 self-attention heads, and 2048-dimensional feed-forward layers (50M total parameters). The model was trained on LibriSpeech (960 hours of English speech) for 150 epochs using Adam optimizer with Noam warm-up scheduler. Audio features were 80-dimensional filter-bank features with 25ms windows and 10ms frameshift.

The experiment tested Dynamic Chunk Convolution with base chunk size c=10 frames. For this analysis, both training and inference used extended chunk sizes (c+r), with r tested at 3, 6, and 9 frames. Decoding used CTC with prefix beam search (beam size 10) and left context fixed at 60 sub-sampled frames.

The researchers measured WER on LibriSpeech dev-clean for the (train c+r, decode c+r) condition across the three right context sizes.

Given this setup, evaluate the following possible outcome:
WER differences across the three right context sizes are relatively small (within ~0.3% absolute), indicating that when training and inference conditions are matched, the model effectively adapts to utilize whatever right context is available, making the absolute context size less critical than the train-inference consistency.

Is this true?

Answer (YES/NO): NO